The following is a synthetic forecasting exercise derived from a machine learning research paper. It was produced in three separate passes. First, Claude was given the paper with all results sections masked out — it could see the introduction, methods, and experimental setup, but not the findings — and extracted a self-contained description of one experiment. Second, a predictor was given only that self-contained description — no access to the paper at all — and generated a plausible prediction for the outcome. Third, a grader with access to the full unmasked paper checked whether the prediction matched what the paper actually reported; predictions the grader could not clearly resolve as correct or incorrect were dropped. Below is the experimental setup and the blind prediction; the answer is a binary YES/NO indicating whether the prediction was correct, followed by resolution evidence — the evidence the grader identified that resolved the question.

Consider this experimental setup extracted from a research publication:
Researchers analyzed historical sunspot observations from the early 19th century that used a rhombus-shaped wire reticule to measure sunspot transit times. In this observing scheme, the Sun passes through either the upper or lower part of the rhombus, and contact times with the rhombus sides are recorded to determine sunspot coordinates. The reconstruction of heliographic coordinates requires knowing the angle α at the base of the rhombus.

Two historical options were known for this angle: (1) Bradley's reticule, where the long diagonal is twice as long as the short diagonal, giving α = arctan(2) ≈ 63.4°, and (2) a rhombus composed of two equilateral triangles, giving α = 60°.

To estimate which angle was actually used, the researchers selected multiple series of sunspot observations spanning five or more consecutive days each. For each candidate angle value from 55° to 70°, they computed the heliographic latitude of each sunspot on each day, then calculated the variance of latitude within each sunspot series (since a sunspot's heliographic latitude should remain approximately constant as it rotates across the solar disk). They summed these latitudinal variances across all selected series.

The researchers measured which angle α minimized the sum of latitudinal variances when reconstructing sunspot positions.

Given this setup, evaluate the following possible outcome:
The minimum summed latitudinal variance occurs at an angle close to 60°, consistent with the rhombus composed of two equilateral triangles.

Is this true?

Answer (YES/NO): NO